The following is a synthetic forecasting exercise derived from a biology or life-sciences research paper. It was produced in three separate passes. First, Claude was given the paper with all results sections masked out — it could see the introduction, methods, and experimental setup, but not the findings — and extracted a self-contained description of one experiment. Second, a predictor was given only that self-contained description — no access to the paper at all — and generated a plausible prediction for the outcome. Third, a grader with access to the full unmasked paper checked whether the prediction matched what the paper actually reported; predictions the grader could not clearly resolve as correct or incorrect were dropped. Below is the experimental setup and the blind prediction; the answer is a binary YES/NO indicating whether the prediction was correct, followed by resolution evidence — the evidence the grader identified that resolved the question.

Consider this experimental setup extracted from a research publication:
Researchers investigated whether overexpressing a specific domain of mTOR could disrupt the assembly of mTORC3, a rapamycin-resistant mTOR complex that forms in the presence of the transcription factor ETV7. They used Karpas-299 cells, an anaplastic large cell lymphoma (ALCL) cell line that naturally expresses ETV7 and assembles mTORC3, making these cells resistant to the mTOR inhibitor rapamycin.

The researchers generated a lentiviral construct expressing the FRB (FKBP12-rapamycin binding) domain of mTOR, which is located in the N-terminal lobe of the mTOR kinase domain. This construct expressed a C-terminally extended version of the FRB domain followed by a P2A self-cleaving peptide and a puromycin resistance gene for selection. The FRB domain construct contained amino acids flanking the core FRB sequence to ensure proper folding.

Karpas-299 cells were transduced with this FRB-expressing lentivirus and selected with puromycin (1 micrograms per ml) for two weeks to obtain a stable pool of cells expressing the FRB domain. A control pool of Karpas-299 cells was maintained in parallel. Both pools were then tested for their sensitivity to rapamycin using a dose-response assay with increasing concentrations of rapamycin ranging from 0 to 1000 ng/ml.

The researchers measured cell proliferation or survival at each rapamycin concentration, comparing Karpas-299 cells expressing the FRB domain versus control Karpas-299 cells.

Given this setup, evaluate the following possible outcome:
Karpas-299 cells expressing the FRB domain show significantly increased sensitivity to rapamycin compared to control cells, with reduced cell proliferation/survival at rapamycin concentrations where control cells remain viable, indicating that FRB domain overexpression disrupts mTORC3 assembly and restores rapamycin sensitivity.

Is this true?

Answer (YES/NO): YES